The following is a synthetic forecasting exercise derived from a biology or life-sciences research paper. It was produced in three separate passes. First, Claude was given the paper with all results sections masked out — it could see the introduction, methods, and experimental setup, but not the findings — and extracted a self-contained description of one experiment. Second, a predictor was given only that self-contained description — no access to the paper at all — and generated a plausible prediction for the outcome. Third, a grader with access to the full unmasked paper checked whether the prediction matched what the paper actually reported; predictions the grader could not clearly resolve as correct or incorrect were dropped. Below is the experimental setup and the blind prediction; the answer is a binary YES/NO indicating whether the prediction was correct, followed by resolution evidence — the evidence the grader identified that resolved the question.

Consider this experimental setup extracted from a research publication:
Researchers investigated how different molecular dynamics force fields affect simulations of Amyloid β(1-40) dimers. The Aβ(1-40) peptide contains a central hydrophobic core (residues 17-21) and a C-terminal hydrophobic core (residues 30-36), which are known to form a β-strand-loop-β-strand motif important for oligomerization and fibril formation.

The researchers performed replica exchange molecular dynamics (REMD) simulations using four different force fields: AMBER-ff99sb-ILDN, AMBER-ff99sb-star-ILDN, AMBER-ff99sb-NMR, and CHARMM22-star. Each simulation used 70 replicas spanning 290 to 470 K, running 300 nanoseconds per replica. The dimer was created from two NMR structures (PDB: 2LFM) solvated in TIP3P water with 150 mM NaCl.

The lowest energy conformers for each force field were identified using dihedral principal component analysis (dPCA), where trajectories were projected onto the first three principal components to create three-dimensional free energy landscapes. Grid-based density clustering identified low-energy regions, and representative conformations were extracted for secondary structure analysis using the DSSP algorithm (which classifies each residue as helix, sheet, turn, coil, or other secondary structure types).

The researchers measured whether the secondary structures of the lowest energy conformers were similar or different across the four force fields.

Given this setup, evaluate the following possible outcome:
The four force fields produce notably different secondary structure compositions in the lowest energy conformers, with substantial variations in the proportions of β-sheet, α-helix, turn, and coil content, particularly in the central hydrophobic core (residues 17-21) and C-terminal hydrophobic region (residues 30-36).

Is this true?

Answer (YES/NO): YES